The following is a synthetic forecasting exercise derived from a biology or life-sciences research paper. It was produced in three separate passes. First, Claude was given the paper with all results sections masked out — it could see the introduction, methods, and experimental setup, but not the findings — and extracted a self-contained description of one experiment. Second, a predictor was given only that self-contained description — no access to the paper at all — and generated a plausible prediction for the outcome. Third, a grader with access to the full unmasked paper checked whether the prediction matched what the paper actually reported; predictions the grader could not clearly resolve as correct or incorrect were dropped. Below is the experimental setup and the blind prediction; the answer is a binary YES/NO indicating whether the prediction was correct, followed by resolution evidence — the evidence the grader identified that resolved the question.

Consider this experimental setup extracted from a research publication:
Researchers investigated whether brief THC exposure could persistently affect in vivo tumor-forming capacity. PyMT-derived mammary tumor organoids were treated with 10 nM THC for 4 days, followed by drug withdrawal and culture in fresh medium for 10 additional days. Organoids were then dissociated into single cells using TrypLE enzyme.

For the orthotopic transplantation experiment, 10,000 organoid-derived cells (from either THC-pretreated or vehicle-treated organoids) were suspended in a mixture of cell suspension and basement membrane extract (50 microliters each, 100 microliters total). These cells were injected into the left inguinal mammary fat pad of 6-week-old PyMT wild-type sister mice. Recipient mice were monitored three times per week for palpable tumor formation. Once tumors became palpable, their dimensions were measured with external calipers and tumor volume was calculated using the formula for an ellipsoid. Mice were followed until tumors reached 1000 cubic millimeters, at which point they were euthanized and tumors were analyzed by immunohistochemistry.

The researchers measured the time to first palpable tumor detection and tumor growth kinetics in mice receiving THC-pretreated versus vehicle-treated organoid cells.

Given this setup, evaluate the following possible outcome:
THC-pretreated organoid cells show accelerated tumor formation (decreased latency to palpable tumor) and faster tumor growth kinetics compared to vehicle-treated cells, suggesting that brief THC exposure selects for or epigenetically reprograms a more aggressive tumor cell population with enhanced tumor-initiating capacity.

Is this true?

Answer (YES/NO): NO